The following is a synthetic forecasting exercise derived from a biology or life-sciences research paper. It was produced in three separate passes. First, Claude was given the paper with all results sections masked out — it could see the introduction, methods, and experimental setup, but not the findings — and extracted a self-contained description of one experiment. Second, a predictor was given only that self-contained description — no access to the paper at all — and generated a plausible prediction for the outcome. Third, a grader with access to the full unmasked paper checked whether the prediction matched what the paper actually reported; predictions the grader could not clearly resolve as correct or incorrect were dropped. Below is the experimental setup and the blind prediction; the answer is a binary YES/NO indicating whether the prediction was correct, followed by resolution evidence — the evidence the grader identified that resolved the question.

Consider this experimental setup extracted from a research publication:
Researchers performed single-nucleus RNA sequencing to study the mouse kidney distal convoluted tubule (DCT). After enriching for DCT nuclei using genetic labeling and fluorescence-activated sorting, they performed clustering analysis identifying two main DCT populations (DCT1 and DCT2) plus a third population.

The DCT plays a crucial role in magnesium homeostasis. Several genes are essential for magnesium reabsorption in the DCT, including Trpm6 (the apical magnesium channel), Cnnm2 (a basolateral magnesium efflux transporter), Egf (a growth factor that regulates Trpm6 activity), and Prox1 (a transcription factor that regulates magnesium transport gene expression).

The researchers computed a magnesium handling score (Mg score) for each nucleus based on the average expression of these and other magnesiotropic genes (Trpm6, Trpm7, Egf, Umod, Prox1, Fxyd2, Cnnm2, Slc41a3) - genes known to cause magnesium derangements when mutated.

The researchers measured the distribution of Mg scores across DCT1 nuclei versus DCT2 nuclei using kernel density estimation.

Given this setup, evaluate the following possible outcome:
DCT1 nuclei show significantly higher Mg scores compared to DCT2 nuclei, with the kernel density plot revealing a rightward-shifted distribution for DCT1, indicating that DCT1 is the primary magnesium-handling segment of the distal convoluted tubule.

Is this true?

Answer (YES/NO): YES